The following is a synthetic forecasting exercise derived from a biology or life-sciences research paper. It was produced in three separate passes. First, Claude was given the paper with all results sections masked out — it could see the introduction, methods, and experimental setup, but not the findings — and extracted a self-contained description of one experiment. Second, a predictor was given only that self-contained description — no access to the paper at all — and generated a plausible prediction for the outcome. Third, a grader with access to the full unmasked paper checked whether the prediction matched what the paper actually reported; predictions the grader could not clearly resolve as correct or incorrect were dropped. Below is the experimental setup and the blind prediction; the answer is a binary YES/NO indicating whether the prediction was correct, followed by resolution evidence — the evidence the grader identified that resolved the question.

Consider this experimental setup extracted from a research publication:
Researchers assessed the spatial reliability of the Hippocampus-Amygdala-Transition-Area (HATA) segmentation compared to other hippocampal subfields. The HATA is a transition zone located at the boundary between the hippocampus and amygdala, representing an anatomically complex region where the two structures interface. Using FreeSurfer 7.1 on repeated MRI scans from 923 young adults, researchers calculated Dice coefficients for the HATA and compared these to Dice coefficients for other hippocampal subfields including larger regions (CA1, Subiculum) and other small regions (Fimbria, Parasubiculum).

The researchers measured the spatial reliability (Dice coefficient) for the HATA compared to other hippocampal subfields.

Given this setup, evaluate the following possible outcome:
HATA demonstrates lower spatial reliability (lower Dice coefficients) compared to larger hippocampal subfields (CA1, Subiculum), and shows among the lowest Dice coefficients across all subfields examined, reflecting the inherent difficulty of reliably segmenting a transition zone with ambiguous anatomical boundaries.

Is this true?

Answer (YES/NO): NO